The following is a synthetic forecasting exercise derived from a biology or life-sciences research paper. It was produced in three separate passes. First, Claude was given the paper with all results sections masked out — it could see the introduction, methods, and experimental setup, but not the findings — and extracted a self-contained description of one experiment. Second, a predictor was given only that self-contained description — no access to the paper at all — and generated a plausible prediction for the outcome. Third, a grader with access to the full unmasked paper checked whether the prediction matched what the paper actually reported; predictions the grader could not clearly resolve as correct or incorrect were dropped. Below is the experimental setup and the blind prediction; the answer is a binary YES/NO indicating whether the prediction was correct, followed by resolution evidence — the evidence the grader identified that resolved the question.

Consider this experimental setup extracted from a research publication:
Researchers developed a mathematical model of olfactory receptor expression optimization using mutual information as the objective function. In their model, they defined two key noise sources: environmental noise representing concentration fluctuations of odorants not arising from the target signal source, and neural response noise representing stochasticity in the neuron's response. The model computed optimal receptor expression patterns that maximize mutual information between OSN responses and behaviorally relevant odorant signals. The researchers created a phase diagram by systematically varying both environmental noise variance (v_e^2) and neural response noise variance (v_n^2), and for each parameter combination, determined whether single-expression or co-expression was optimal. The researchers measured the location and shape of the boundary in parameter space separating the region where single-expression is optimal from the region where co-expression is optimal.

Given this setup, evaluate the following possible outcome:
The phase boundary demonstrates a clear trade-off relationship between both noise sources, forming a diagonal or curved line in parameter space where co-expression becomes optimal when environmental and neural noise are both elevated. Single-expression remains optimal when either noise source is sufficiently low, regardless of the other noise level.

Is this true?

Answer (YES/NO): NO